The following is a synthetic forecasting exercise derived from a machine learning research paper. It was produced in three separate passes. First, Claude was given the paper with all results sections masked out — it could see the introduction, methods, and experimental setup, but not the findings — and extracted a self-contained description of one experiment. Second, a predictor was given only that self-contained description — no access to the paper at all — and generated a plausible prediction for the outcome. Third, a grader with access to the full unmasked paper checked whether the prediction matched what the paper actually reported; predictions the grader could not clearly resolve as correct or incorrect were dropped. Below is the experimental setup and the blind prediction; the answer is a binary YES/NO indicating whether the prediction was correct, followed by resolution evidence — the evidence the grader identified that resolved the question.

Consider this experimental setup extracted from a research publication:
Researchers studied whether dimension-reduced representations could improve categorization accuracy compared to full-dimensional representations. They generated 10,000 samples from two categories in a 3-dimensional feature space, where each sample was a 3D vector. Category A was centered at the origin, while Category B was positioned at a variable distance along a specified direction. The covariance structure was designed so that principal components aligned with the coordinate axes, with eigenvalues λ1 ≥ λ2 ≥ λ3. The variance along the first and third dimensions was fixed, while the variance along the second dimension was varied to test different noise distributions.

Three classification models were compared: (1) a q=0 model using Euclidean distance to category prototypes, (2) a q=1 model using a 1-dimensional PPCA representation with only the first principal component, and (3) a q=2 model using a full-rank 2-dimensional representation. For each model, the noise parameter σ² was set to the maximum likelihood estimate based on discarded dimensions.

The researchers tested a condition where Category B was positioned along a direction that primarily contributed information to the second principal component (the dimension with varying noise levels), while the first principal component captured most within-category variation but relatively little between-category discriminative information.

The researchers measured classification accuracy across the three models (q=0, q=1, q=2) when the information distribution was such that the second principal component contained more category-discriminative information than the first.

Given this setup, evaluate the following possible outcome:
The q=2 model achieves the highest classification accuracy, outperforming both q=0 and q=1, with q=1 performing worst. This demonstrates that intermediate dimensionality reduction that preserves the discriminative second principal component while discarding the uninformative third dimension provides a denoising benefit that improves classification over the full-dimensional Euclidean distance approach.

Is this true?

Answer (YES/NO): NO